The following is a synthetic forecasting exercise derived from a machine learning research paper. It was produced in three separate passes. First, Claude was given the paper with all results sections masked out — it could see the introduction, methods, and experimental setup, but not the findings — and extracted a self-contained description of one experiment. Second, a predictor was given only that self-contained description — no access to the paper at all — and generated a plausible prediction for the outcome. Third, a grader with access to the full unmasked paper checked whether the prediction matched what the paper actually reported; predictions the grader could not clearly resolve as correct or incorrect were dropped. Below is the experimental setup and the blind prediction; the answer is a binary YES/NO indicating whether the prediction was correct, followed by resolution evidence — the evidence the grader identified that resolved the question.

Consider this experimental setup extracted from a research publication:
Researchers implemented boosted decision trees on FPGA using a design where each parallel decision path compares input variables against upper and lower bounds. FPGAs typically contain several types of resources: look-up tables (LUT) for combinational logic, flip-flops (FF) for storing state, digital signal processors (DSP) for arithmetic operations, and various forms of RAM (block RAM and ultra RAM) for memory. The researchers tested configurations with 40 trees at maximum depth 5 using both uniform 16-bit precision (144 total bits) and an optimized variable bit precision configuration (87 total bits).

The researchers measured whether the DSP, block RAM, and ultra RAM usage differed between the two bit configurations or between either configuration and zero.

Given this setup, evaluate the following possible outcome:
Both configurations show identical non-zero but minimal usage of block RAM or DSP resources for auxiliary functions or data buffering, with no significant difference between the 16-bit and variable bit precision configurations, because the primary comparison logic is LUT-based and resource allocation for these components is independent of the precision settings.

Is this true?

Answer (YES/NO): NO